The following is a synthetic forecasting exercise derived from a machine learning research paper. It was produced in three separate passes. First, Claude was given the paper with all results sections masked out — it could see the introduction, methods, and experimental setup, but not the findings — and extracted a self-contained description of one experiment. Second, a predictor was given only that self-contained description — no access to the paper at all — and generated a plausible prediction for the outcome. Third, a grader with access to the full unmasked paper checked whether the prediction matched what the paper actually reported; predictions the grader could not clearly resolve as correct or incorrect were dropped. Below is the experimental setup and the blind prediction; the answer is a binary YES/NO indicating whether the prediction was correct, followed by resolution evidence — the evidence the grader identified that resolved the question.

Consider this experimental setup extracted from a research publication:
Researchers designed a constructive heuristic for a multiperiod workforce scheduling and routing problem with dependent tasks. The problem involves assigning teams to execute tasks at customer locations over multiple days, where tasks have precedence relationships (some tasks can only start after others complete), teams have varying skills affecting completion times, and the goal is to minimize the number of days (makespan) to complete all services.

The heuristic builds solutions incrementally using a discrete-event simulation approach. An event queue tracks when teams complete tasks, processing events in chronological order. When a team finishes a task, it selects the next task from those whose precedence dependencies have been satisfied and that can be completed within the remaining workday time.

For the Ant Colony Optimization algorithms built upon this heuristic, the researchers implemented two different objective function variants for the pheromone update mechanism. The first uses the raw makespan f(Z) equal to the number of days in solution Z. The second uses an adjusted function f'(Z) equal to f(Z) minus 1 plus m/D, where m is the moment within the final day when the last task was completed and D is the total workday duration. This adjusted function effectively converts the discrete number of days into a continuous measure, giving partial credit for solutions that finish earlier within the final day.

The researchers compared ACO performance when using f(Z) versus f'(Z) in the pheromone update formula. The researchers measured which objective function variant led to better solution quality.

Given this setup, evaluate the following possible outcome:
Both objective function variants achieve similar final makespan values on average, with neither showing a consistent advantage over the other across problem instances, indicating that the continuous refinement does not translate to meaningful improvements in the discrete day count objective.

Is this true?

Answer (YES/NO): NO